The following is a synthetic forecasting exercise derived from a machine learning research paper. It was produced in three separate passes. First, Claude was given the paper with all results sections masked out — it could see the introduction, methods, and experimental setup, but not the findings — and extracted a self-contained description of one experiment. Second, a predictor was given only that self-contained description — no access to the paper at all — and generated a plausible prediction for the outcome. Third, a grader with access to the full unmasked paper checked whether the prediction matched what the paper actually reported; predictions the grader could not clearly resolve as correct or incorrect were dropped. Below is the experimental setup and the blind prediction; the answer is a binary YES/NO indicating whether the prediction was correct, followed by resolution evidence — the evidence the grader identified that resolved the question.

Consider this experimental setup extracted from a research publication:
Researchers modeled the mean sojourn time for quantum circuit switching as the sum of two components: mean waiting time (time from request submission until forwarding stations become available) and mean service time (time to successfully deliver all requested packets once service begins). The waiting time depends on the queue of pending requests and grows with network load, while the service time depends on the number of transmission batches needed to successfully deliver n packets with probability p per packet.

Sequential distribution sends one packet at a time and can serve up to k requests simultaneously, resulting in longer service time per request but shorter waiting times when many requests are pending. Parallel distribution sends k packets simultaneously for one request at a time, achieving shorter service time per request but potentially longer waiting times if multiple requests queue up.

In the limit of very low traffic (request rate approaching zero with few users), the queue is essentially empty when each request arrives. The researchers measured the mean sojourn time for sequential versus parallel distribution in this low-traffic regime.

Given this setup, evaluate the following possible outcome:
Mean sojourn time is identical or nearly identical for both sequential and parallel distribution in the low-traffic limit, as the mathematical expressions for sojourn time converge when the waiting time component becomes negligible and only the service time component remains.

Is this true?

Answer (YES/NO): NO